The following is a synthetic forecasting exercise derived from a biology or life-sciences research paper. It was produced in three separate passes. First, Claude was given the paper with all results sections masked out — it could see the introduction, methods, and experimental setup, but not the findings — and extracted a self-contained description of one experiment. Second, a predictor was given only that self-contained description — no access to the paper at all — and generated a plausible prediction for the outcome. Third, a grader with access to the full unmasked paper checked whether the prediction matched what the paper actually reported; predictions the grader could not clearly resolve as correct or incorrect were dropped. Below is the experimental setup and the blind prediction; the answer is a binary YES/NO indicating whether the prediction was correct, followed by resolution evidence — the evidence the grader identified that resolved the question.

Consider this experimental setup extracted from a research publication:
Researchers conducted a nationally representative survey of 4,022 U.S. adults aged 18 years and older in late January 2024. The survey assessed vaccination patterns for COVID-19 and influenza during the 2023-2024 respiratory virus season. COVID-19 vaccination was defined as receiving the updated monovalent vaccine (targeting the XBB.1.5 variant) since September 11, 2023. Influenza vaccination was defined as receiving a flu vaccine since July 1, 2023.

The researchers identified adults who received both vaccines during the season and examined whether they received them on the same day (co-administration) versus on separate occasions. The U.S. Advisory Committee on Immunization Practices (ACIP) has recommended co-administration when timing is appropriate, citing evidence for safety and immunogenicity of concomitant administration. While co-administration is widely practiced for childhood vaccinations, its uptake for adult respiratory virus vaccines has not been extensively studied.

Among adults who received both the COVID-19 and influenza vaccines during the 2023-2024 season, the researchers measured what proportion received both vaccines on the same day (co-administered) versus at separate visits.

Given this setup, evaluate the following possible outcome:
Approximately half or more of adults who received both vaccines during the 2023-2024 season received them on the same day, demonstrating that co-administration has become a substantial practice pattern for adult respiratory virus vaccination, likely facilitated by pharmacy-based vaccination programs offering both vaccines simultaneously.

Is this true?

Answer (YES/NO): YES